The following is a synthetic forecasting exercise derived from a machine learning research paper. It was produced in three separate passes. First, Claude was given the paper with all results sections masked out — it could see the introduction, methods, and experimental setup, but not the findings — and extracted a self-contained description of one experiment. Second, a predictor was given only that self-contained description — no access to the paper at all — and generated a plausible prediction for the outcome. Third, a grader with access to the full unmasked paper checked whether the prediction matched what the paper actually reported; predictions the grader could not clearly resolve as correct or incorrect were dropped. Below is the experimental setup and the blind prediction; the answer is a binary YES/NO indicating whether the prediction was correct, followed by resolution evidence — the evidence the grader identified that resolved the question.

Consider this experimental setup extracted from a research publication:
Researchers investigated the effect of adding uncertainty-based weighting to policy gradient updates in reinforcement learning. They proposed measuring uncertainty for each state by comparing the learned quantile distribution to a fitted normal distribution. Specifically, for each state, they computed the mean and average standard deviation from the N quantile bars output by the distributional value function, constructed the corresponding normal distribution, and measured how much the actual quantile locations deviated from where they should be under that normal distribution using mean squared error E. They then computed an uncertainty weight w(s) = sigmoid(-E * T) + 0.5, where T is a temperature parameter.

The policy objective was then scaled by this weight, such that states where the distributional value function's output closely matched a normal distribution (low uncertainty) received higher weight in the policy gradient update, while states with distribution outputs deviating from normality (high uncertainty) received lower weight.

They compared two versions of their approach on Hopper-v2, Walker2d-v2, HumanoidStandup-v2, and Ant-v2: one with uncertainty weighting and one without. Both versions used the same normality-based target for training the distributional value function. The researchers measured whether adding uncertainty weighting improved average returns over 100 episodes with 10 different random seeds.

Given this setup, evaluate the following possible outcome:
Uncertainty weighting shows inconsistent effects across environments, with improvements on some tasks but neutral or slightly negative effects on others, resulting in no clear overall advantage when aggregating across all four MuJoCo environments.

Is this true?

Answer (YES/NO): NO